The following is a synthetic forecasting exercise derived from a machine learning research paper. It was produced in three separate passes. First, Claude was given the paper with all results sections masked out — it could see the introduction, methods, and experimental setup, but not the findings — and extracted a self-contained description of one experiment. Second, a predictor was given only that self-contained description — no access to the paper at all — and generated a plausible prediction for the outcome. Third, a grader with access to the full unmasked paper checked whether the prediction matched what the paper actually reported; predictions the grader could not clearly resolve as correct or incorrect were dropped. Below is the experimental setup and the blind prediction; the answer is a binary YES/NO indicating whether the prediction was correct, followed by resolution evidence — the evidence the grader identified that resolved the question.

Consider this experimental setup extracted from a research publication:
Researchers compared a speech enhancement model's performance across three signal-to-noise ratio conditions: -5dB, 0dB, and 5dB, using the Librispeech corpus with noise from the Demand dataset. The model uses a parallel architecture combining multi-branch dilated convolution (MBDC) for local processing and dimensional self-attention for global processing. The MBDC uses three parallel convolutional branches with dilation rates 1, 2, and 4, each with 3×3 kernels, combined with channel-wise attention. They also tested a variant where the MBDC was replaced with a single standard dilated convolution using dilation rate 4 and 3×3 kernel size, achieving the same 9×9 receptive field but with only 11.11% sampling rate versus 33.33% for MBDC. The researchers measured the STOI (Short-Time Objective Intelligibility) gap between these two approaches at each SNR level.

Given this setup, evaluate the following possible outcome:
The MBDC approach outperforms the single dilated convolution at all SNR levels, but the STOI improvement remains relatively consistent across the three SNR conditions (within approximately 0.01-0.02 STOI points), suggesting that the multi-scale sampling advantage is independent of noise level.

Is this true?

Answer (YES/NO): NO